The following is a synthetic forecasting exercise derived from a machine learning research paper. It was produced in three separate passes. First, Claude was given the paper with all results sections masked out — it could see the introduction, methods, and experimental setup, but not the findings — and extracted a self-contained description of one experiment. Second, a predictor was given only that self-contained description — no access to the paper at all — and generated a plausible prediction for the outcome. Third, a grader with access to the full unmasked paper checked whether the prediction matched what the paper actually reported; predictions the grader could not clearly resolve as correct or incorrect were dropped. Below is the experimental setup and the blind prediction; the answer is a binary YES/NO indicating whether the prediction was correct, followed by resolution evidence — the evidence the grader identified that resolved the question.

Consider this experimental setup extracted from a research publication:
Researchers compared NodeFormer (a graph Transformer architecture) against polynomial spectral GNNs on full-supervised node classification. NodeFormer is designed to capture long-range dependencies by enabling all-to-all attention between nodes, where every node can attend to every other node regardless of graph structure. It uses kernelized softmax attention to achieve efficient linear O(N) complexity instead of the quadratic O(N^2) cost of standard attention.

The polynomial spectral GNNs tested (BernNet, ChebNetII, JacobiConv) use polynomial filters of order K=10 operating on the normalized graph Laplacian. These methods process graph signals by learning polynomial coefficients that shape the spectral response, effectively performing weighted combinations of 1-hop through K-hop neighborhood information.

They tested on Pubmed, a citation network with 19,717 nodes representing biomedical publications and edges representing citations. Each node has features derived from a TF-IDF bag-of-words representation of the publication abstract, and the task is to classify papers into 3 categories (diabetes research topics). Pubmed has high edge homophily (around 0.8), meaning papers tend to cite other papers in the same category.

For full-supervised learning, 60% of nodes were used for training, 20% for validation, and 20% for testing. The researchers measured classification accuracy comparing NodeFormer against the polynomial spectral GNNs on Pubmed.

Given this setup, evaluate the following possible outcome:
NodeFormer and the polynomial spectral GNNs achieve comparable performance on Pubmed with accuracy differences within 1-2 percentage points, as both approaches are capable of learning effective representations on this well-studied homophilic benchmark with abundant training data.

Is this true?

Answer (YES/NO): NO